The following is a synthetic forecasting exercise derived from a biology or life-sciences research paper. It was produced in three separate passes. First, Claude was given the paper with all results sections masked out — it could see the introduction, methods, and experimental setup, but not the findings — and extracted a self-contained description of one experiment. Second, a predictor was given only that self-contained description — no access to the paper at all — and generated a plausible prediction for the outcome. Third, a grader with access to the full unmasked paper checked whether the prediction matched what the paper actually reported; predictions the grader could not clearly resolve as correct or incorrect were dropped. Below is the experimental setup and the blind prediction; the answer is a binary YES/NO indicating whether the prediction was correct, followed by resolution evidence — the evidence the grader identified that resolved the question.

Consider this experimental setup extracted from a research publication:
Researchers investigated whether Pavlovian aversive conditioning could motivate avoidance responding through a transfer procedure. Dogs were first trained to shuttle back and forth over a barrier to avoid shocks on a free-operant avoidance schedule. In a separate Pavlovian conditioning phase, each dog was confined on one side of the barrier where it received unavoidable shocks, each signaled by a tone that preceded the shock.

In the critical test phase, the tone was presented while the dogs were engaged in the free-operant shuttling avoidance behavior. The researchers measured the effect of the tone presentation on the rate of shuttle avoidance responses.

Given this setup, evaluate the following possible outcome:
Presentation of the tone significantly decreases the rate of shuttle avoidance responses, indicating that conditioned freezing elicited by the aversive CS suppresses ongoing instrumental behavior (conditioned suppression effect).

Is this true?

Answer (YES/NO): NO